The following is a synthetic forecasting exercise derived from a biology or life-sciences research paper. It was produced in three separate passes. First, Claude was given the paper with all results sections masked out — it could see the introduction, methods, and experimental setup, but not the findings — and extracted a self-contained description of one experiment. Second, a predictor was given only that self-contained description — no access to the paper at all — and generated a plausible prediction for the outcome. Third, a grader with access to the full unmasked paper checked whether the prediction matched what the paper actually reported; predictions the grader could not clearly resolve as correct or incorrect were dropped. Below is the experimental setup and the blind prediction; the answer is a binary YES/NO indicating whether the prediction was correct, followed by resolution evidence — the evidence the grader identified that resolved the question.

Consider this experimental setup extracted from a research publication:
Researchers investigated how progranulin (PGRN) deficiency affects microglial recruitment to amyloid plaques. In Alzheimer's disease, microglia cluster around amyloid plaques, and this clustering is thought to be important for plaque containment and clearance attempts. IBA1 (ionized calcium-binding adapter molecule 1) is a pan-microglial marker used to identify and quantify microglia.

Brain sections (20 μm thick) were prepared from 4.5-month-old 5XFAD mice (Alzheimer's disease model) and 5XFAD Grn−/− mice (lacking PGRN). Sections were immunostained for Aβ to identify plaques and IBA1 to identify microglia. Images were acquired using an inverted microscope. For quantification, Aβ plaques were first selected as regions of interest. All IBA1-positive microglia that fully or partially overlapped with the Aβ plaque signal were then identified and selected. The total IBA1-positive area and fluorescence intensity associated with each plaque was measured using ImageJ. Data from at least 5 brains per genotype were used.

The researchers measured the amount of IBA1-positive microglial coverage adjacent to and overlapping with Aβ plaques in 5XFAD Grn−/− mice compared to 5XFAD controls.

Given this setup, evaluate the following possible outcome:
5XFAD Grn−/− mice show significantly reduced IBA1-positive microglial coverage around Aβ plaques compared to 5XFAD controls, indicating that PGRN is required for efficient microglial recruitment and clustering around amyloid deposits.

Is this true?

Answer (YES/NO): NO